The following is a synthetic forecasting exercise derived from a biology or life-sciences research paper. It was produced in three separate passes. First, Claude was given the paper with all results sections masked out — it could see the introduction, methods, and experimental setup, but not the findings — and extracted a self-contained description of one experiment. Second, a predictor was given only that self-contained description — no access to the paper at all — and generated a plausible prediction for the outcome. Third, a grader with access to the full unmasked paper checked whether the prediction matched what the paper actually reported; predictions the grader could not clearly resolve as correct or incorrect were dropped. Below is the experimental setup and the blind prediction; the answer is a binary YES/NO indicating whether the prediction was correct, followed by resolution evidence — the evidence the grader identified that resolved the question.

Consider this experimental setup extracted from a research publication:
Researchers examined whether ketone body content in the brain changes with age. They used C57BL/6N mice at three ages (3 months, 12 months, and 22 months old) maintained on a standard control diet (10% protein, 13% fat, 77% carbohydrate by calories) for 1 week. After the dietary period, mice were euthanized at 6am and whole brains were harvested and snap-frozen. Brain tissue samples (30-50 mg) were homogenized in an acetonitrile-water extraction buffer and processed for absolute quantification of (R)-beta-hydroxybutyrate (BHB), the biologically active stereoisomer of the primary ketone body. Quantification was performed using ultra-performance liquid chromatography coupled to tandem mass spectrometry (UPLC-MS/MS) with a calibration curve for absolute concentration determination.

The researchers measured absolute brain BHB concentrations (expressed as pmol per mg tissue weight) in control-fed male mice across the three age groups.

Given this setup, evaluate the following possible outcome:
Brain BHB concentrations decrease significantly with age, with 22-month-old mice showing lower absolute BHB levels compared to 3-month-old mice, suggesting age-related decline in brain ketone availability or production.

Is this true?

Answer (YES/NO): NO